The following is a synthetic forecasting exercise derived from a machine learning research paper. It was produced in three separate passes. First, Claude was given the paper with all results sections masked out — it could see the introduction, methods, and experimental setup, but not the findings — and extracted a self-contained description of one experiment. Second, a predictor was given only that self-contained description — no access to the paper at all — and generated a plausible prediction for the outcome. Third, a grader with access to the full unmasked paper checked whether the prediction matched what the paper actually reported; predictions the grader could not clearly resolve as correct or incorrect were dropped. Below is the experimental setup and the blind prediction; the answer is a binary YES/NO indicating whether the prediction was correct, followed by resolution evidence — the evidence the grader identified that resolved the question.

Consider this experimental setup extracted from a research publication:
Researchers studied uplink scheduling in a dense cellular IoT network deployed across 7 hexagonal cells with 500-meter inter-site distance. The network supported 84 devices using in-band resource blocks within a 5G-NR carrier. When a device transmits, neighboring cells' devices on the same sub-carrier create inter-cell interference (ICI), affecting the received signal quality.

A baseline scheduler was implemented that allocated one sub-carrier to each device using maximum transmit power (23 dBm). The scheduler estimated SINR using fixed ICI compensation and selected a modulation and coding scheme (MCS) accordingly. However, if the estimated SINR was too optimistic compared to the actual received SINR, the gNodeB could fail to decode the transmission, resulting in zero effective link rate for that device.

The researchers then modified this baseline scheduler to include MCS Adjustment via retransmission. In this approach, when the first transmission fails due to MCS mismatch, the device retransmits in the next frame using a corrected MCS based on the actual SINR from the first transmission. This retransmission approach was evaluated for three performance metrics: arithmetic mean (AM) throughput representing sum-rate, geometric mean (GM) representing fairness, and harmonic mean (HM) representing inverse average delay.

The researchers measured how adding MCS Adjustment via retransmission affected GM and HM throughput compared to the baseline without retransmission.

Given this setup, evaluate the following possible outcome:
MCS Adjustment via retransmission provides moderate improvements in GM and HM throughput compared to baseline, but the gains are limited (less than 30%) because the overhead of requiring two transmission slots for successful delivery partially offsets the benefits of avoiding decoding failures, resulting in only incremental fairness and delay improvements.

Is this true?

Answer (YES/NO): NO